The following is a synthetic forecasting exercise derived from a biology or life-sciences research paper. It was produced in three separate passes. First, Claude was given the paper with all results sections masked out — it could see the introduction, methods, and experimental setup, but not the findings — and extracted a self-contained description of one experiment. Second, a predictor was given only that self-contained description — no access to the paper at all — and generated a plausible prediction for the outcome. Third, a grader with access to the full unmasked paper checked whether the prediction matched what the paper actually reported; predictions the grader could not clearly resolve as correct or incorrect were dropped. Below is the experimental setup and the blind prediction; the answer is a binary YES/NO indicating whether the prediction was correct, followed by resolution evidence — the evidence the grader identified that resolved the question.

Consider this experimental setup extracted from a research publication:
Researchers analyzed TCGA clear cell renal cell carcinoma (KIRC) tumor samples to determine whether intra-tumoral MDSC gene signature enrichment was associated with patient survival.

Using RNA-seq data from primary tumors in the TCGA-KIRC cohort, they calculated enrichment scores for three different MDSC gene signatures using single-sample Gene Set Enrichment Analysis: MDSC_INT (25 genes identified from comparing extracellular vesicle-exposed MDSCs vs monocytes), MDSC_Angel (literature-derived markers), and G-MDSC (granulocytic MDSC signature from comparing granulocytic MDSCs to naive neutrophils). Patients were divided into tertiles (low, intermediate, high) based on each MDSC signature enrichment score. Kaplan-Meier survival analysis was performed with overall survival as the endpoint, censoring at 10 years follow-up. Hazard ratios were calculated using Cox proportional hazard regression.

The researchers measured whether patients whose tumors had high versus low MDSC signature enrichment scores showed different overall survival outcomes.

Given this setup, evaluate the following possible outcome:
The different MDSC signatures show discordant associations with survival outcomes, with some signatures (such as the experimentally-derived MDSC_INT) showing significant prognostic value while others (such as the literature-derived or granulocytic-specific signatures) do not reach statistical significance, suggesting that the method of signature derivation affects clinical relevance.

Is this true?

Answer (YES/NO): YES